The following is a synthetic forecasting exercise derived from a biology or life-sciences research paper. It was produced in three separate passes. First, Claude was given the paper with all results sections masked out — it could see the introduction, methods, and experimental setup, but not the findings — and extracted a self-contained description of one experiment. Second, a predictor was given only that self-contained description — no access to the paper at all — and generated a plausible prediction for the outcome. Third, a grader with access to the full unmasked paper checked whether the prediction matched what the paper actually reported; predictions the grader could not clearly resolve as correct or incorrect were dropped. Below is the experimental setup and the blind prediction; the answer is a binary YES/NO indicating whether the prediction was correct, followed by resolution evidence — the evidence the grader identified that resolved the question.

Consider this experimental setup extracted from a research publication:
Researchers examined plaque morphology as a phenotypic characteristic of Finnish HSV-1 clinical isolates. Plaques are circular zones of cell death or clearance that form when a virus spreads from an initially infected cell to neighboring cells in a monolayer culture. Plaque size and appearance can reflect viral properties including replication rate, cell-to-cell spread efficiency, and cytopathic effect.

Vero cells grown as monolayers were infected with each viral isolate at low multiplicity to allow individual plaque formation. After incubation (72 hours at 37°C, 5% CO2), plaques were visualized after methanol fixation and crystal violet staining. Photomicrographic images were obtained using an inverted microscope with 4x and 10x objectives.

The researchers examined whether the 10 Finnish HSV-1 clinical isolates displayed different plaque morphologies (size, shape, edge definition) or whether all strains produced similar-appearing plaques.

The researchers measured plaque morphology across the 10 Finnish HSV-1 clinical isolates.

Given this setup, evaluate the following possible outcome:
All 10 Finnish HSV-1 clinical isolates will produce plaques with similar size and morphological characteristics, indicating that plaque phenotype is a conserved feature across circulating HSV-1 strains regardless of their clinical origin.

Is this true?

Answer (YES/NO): YES